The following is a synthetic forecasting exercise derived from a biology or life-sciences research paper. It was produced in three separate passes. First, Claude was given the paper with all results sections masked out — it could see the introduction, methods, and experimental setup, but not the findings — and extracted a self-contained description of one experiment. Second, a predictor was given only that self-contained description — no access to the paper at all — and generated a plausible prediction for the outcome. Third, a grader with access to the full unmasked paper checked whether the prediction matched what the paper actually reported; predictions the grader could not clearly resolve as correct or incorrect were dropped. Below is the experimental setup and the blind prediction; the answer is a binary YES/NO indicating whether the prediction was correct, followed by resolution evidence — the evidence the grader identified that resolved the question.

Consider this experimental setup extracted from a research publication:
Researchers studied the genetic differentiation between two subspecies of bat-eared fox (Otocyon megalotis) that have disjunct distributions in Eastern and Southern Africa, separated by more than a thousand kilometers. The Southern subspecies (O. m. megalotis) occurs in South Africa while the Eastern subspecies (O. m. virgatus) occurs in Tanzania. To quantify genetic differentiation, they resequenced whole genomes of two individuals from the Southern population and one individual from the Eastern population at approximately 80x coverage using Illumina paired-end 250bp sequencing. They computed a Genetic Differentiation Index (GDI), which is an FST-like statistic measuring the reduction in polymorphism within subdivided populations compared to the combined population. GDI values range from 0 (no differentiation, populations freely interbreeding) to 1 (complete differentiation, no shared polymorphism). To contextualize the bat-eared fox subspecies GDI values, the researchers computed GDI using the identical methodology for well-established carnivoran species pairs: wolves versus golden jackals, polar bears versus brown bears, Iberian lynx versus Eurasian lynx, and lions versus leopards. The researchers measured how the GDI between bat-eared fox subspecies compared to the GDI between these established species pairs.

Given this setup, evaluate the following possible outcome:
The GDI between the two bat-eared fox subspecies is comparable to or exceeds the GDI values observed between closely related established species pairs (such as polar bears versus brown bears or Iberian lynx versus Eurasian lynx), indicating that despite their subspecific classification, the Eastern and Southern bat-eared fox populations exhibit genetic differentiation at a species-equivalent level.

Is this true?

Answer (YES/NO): NO